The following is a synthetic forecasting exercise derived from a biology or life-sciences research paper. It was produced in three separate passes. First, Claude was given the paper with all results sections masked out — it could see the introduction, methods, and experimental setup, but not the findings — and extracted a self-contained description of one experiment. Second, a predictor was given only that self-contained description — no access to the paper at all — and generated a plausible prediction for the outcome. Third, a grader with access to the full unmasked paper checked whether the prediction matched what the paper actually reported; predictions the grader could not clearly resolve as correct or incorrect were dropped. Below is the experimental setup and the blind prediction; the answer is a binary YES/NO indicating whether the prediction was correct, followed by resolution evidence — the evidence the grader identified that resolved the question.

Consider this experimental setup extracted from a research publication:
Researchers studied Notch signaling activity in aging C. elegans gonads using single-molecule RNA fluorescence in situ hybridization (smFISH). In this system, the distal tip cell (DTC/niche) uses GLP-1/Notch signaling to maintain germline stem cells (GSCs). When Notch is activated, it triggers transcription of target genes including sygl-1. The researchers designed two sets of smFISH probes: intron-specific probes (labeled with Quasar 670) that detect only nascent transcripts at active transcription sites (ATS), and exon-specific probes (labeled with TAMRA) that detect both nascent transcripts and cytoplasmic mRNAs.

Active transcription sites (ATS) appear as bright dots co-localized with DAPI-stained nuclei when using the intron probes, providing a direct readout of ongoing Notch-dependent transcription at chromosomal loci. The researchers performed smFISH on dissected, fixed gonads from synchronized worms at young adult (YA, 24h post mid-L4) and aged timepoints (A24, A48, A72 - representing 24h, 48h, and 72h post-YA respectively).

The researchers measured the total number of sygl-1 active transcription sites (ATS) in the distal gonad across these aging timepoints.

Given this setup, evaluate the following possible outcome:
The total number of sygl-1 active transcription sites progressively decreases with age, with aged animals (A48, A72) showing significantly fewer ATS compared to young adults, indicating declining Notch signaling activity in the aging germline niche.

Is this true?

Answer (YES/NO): YES